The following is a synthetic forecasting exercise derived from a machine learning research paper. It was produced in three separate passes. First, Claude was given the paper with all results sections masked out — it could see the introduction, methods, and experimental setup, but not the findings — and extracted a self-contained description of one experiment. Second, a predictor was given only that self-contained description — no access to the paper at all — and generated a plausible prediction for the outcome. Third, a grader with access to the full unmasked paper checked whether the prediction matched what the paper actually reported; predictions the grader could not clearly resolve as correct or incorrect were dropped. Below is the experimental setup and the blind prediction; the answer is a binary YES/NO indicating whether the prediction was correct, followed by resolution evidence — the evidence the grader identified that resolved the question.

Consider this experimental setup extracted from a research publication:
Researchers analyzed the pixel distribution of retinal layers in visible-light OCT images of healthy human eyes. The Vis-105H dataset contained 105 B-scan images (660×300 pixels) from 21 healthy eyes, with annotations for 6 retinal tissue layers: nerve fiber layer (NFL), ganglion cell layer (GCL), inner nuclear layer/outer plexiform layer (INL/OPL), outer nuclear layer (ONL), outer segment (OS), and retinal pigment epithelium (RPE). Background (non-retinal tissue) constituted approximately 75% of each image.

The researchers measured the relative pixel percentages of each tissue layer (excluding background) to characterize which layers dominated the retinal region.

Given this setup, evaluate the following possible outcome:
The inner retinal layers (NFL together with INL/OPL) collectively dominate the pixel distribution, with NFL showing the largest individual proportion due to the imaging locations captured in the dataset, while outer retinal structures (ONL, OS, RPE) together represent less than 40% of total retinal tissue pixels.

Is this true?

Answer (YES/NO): NO